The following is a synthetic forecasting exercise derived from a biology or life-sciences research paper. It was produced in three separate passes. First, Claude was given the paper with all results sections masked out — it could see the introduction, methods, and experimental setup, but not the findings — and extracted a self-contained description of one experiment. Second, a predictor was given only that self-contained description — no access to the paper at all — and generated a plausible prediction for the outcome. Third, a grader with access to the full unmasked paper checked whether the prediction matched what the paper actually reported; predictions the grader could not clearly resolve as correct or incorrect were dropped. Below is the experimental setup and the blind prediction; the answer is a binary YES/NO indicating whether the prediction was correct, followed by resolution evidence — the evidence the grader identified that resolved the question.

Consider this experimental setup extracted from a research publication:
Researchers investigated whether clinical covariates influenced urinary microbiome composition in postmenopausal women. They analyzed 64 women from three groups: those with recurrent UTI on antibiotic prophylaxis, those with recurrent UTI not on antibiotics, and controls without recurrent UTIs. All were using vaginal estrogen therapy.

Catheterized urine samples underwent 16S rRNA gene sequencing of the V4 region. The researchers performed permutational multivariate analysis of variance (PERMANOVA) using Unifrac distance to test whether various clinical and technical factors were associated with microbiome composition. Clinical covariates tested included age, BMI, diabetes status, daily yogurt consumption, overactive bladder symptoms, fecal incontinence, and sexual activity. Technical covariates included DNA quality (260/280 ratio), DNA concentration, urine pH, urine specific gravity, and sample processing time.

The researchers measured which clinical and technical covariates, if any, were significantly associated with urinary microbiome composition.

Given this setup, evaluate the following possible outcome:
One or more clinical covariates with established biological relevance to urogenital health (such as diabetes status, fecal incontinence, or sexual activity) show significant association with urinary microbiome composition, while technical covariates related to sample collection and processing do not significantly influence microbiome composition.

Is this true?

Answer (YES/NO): YES